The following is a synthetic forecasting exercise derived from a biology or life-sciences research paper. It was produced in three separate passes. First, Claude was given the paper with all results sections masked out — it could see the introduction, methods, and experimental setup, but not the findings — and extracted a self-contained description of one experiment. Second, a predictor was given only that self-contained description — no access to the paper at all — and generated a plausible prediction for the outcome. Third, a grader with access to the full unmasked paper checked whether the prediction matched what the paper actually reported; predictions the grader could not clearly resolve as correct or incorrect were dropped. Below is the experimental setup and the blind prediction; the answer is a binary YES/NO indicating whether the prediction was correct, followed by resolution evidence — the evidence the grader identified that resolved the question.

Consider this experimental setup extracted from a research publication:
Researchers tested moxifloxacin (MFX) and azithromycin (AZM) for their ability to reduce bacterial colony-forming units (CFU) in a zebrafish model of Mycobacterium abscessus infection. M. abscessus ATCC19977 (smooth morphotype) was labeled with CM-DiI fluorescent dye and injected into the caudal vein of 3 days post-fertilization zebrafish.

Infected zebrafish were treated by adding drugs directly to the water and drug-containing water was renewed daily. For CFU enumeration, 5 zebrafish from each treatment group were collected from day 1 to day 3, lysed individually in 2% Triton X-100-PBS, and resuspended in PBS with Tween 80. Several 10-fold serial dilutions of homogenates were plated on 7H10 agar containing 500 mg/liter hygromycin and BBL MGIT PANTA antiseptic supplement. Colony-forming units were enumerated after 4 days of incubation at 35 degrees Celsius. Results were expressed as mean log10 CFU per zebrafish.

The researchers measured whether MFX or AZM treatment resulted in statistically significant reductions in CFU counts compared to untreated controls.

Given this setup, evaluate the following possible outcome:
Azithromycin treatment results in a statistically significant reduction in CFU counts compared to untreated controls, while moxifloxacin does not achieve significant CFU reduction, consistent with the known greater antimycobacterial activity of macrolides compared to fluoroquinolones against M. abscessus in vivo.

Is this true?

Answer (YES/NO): NO